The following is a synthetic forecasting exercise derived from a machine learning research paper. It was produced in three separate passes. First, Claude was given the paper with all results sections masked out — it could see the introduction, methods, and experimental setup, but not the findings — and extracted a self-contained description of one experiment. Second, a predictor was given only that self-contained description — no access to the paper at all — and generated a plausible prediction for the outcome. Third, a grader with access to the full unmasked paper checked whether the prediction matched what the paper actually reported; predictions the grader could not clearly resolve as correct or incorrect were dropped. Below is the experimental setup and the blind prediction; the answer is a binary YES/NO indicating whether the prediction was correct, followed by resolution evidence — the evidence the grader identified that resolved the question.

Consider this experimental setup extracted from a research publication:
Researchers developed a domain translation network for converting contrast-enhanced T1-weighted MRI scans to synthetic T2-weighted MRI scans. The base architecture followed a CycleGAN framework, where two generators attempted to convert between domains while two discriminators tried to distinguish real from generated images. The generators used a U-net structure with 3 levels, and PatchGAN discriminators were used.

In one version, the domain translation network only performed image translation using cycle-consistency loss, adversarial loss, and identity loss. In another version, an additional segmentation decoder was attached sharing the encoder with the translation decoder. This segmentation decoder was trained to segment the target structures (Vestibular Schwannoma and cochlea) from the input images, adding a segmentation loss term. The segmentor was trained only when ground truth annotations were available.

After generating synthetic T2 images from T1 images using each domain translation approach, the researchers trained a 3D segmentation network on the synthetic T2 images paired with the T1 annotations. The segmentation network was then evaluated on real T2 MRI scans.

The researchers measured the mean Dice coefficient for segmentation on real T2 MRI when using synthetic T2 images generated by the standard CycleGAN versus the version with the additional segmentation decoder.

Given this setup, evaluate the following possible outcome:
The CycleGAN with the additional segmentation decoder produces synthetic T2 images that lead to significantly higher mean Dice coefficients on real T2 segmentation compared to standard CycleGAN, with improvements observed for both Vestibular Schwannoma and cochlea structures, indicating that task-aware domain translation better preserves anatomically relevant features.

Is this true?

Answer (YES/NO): YES